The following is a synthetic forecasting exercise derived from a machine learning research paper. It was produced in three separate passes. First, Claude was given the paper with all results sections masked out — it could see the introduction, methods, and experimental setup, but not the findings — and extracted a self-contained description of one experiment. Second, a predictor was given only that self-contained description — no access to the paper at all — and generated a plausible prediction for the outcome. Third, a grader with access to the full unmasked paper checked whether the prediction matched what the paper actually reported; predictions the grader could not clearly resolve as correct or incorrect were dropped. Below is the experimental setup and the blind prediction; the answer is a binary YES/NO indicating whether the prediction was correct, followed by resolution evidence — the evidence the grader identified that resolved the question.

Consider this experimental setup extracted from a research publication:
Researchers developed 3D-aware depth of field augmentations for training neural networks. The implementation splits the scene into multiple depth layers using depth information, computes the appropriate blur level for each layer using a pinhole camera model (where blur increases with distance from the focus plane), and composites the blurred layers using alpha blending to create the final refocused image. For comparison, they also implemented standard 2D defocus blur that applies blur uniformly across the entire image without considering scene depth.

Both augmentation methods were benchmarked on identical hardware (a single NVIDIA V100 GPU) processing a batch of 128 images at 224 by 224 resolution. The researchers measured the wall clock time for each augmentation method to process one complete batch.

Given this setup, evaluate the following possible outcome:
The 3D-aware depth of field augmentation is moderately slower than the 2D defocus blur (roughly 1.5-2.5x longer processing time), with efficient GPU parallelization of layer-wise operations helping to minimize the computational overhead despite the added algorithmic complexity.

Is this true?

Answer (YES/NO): YES